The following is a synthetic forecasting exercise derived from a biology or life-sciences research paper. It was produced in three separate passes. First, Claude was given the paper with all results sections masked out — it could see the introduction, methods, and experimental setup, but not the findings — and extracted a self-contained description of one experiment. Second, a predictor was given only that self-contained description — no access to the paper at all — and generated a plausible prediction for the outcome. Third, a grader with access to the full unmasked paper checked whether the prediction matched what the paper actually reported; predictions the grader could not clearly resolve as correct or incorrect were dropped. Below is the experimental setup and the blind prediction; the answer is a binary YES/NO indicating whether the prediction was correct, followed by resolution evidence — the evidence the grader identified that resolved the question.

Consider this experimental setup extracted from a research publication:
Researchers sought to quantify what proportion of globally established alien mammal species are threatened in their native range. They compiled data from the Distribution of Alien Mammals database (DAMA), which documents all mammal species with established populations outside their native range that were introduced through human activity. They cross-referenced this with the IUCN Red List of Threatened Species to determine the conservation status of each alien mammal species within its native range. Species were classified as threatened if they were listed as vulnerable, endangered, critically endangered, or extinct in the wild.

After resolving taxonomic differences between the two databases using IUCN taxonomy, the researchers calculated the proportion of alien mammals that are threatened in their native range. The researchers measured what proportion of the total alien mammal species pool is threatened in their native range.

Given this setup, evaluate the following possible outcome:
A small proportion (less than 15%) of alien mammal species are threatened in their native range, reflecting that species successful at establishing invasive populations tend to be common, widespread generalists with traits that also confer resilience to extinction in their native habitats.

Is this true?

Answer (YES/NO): NO